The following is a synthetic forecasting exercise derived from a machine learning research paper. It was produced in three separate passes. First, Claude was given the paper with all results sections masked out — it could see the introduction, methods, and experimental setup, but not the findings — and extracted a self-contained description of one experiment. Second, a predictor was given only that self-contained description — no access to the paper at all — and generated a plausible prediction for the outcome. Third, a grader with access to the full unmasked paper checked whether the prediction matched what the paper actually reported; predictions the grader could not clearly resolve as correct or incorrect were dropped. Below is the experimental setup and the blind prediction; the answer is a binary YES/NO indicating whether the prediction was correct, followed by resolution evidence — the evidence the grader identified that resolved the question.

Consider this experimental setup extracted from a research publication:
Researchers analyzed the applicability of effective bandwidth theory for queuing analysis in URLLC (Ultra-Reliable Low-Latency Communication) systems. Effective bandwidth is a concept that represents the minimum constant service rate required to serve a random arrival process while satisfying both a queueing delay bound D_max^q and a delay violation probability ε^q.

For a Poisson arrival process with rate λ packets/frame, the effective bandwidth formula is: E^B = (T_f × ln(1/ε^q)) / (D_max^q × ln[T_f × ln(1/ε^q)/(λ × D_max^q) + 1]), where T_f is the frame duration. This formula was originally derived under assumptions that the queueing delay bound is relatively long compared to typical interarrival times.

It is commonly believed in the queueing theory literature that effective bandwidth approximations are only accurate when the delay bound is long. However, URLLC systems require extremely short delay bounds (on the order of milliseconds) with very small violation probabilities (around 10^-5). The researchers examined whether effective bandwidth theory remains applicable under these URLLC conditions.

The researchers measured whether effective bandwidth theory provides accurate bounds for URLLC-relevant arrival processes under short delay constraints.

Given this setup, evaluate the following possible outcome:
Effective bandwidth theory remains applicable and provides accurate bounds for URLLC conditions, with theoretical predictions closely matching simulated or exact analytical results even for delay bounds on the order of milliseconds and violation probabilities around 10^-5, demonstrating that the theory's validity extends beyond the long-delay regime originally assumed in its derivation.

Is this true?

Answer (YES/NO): YES